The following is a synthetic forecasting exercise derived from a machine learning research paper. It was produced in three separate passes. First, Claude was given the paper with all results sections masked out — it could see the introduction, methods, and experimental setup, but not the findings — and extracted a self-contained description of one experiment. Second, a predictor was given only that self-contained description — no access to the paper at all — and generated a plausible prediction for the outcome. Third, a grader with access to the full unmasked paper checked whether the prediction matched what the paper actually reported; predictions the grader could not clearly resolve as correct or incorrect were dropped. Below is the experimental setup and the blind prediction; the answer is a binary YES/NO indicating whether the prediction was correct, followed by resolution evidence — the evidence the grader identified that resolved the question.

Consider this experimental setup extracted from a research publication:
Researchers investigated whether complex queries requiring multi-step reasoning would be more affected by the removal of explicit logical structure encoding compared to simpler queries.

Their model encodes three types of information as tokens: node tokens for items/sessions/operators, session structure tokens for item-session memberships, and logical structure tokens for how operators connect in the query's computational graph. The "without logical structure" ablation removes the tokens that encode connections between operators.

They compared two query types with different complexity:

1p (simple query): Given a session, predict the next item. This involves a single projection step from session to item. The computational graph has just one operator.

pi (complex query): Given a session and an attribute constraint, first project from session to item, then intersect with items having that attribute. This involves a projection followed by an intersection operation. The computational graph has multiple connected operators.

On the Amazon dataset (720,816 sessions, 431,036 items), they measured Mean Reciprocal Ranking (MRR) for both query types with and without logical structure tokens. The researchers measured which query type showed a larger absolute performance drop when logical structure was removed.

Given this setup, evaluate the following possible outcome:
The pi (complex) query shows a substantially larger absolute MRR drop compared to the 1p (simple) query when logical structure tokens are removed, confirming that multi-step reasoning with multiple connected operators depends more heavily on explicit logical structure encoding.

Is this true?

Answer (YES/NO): YES